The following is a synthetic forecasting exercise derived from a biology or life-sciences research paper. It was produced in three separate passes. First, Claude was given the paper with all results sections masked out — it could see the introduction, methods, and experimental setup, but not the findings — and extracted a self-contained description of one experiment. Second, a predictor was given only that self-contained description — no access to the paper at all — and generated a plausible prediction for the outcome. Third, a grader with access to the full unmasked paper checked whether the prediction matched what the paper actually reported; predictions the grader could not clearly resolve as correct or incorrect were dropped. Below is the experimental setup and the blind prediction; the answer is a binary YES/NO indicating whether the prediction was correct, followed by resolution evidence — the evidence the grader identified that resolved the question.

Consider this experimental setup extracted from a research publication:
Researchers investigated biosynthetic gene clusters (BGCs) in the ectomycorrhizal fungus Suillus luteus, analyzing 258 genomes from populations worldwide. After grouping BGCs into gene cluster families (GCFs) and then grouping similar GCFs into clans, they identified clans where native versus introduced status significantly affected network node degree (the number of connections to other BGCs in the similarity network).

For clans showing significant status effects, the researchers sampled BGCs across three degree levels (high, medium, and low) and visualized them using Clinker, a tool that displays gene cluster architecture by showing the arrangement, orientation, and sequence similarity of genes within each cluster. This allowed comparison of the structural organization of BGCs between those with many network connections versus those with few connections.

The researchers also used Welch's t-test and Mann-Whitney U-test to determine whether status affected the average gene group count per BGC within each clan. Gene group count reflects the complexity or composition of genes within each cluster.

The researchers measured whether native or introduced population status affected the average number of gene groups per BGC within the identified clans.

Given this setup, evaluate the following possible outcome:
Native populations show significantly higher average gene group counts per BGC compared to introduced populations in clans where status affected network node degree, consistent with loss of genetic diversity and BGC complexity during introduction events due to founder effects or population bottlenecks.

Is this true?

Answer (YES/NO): YES